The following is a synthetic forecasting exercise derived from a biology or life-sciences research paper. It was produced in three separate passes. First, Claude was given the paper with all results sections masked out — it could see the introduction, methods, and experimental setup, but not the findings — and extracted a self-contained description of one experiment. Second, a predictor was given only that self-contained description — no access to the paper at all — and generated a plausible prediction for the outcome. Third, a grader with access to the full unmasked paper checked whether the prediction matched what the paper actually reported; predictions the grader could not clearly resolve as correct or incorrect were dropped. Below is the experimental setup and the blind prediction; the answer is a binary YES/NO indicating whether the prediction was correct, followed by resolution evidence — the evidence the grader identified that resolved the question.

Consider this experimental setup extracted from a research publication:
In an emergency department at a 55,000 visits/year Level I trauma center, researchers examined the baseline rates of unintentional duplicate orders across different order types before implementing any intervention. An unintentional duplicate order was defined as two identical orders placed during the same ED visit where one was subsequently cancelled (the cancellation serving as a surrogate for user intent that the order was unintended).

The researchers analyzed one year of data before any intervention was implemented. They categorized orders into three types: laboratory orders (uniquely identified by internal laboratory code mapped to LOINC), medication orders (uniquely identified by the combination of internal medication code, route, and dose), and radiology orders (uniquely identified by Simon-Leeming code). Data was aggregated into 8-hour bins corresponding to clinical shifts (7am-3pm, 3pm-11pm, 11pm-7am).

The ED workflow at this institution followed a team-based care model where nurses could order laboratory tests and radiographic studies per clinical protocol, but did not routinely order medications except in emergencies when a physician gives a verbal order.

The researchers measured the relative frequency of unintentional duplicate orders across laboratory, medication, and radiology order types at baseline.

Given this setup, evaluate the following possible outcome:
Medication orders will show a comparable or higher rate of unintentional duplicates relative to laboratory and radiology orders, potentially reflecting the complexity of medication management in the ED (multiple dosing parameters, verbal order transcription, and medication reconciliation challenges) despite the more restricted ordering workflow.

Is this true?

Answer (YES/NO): NO